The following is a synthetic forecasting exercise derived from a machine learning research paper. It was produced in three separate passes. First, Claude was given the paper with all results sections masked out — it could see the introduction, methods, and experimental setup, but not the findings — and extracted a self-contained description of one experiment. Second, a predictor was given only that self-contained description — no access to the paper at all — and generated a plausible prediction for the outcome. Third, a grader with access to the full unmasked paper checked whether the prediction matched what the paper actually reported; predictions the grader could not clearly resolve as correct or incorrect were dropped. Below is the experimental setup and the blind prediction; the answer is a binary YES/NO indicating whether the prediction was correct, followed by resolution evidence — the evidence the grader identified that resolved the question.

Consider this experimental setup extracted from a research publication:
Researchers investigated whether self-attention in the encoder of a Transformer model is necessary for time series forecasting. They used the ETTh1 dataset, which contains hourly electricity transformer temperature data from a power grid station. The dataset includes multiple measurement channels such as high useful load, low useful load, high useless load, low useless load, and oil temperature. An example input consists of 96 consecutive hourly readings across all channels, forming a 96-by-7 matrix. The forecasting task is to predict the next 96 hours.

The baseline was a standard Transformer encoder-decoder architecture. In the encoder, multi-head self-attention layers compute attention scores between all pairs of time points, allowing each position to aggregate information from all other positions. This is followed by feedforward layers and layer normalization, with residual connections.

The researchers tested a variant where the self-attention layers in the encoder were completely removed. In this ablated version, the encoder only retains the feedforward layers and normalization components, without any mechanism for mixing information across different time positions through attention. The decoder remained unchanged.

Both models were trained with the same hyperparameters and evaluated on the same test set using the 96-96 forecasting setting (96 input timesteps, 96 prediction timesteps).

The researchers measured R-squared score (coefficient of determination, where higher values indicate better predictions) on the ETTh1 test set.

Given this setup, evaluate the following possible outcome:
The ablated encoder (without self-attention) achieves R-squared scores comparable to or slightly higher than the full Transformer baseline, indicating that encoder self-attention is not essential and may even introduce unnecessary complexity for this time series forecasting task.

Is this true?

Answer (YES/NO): YES